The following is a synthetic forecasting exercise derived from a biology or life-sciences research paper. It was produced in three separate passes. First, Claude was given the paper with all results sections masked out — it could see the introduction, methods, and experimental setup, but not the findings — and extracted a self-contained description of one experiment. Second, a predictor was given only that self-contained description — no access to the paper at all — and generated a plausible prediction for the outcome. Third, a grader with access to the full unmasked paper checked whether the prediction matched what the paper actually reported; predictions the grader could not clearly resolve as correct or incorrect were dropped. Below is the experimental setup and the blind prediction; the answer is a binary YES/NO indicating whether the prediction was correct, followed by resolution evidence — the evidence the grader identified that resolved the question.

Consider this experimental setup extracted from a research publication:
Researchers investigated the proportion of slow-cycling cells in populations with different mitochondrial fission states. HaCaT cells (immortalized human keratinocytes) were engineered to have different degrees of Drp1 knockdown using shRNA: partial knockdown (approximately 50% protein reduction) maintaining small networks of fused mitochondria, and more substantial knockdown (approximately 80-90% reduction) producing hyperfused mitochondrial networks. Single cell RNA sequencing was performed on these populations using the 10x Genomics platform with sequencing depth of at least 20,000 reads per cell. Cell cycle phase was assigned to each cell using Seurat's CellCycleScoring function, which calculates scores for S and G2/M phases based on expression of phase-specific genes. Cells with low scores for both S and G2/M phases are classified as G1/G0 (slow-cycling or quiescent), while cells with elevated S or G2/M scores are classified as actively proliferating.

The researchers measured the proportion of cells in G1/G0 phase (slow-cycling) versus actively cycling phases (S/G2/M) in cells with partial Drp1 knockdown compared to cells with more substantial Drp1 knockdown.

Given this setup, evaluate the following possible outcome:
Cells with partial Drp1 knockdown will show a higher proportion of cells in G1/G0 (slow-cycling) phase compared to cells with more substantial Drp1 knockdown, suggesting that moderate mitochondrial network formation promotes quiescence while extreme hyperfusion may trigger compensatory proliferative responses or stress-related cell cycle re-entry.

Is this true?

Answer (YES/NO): YES